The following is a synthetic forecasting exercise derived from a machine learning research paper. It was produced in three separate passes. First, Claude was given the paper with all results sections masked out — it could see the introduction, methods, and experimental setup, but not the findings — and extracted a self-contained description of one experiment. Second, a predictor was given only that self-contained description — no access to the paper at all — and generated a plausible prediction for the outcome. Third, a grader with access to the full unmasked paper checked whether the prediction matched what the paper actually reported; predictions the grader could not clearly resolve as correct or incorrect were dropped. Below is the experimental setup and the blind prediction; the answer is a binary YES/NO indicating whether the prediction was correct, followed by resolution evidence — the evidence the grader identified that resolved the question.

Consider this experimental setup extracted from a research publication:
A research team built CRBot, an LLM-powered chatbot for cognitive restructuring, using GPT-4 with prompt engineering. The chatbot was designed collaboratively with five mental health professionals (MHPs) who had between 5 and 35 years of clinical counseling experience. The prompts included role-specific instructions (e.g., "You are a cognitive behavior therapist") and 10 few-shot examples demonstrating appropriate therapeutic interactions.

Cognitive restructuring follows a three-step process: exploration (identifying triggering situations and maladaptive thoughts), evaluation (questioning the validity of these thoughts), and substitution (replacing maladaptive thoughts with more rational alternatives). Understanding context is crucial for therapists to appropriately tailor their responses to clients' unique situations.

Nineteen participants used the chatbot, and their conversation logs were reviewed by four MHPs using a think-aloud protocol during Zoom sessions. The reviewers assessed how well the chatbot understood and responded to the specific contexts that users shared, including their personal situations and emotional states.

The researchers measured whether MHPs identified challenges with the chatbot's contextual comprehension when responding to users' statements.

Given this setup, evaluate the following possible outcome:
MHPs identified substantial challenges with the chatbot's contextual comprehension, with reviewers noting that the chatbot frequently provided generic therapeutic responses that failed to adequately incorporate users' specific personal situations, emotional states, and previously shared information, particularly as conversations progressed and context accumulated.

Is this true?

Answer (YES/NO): NO